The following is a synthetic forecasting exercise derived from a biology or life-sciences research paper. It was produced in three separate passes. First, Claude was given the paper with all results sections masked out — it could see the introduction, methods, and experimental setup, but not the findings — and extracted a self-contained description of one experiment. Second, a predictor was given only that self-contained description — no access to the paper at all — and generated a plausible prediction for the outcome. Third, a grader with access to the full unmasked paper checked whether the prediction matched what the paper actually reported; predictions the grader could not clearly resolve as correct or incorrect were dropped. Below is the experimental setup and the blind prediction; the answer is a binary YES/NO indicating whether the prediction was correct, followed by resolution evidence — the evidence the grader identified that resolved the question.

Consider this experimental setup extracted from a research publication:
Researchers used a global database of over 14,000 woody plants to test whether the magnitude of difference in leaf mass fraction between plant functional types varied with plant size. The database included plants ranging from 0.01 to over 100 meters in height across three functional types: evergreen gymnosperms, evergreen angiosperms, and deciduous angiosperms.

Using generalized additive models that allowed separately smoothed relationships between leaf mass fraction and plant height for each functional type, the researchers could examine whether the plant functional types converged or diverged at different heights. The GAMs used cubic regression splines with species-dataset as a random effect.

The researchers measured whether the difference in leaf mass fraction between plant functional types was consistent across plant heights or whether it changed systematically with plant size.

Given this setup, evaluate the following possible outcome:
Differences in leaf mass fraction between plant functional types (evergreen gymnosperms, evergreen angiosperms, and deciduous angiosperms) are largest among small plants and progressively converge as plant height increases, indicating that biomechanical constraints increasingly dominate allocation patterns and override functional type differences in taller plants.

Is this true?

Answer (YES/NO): NO